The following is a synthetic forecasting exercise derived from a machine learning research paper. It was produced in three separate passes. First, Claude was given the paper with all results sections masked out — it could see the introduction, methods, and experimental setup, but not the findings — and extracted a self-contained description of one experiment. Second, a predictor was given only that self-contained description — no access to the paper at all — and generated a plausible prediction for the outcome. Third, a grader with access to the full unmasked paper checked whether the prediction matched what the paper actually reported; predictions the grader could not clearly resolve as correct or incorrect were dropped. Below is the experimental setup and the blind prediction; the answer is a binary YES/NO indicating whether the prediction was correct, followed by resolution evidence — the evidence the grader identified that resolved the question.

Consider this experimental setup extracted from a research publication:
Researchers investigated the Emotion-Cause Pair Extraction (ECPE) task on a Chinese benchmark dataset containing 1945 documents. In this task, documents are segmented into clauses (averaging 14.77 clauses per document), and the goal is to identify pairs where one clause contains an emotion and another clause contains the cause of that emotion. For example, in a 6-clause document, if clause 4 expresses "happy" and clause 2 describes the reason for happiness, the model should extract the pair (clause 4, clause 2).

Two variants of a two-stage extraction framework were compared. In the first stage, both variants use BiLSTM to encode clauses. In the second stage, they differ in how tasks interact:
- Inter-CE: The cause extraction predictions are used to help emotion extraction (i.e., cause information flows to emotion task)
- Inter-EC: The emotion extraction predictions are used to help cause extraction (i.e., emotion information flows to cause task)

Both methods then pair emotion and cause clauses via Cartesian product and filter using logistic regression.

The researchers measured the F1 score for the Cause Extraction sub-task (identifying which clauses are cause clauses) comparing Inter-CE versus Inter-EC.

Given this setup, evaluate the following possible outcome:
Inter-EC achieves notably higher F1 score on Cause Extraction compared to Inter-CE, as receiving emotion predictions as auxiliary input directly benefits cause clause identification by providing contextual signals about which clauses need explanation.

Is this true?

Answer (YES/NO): YES